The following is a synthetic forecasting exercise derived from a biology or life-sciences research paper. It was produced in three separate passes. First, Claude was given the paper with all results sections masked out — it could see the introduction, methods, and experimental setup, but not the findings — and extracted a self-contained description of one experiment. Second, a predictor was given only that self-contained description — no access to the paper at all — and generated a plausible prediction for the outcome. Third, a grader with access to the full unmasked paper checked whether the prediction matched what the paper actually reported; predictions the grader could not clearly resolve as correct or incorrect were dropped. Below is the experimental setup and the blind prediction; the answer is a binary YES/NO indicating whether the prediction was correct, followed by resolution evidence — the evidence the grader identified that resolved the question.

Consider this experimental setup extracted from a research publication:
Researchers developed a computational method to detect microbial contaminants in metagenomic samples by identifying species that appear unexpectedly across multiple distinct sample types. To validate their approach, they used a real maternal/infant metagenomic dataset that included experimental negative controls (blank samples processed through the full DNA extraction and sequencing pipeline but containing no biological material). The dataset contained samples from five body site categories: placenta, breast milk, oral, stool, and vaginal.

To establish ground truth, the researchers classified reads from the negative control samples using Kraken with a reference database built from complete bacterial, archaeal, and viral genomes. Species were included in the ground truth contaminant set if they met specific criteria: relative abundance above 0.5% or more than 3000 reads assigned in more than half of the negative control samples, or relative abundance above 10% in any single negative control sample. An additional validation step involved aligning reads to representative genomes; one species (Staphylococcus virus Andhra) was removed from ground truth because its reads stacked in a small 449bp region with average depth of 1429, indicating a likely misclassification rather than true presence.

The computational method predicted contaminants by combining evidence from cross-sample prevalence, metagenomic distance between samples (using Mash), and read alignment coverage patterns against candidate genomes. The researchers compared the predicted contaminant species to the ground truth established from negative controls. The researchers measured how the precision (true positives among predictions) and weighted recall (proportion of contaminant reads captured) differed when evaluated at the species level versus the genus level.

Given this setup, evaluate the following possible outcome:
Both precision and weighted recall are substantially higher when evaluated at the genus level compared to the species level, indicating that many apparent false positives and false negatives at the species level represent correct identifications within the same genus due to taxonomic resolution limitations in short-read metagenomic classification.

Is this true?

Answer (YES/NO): YES